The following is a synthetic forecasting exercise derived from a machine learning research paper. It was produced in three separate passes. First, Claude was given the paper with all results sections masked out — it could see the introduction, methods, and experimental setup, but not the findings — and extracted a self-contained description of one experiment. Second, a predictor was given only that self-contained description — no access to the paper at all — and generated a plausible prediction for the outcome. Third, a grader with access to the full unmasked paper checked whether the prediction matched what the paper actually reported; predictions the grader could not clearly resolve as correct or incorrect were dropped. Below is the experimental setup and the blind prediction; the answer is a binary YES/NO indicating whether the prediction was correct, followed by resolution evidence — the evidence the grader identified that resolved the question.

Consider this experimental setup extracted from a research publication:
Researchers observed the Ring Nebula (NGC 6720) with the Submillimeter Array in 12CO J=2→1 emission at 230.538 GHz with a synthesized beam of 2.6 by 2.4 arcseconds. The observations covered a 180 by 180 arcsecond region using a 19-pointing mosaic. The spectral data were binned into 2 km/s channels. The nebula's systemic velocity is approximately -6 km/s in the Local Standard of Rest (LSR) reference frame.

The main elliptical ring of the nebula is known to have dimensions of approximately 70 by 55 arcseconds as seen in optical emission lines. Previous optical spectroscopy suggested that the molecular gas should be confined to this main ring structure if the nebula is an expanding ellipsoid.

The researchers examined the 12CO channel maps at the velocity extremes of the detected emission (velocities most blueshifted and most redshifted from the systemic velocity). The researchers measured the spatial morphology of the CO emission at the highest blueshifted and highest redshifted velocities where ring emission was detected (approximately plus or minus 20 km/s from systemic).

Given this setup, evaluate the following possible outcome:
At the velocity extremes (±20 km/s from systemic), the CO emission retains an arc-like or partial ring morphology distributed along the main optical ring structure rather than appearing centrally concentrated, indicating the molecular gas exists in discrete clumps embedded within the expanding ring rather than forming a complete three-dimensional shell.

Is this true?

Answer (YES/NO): NO